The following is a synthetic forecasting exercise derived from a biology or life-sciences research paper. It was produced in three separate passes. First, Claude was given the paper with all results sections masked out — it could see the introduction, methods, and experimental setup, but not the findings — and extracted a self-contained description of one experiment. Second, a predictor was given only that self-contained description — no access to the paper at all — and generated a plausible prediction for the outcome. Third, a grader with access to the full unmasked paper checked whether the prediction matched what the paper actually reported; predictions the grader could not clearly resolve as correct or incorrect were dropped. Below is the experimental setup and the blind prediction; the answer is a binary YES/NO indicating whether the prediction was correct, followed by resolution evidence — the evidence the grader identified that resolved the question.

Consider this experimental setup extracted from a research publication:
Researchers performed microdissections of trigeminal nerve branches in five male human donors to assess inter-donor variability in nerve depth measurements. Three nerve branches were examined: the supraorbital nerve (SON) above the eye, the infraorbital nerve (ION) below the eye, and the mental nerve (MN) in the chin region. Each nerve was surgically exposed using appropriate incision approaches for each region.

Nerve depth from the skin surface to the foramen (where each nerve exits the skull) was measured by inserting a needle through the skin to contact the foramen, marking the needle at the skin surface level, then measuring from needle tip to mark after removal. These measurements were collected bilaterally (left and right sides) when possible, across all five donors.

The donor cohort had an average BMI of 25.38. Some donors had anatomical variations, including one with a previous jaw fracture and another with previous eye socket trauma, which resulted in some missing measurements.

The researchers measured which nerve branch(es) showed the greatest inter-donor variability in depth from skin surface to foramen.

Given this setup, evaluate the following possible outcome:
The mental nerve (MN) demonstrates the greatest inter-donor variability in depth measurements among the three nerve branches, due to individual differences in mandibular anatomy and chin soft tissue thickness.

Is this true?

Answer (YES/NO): YES